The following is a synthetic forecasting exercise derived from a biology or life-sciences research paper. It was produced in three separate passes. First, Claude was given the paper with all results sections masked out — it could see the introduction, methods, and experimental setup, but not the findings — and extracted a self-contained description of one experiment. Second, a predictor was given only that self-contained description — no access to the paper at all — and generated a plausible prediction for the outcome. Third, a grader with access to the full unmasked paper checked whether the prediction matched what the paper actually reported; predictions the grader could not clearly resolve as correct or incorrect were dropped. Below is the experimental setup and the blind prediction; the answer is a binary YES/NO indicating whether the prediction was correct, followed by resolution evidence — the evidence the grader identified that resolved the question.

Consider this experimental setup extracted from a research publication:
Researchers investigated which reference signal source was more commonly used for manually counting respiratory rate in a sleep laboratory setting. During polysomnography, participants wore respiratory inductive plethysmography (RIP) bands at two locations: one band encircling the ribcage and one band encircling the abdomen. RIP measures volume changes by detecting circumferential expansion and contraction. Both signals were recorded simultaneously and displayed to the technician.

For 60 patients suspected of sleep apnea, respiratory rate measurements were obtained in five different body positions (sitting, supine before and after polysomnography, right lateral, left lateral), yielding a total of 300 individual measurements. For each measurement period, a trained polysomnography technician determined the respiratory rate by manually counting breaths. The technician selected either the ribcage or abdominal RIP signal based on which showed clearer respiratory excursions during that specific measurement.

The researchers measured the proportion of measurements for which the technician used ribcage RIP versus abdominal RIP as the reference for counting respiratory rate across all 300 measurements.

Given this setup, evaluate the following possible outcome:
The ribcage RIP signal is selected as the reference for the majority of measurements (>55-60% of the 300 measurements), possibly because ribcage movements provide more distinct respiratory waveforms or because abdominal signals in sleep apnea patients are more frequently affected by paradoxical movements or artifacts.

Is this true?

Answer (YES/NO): NO